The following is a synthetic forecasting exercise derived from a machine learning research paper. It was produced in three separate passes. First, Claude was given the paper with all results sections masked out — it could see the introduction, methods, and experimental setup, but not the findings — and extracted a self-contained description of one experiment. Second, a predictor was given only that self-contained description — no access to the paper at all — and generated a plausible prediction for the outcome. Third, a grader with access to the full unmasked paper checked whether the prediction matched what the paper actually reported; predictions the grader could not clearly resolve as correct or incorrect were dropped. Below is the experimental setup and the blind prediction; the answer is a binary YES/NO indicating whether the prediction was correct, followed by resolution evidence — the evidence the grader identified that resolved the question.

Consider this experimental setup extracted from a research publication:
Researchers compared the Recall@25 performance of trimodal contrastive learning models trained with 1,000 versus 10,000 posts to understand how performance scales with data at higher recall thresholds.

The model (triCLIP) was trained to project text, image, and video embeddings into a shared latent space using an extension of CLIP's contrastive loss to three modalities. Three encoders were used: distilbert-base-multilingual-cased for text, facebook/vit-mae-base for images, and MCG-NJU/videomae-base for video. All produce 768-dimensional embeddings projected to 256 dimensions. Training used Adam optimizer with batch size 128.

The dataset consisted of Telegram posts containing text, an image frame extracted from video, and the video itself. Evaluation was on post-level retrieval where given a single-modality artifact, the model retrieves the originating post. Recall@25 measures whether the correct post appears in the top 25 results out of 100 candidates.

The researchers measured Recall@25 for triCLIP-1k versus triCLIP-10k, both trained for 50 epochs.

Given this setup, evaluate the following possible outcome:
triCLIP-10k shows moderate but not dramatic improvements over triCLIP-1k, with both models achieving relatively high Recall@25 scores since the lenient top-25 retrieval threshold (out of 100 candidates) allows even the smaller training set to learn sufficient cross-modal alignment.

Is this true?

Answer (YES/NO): NO